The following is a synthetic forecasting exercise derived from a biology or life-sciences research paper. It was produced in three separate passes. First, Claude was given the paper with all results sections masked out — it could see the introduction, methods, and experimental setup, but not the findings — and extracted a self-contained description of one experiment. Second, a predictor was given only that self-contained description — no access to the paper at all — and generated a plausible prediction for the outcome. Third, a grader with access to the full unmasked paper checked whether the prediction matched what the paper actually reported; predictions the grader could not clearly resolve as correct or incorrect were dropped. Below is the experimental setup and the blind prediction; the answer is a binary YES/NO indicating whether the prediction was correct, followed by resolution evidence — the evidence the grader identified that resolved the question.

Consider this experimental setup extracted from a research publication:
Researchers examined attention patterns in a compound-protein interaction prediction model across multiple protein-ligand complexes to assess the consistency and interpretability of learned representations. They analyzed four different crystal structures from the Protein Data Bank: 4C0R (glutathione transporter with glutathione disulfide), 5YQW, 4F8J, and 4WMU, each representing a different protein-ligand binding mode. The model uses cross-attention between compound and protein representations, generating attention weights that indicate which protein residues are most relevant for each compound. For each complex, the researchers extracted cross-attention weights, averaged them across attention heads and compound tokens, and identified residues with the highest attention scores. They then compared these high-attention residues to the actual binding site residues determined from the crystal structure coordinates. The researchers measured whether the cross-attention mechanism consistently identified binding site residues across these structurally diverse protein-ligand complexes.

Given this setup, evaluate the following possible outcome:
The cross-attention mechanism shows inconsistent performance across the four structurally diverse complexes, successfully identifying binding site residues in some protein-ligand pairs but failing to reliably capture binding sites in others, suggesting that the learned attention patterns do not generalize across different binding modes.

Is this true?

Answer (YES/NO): NO